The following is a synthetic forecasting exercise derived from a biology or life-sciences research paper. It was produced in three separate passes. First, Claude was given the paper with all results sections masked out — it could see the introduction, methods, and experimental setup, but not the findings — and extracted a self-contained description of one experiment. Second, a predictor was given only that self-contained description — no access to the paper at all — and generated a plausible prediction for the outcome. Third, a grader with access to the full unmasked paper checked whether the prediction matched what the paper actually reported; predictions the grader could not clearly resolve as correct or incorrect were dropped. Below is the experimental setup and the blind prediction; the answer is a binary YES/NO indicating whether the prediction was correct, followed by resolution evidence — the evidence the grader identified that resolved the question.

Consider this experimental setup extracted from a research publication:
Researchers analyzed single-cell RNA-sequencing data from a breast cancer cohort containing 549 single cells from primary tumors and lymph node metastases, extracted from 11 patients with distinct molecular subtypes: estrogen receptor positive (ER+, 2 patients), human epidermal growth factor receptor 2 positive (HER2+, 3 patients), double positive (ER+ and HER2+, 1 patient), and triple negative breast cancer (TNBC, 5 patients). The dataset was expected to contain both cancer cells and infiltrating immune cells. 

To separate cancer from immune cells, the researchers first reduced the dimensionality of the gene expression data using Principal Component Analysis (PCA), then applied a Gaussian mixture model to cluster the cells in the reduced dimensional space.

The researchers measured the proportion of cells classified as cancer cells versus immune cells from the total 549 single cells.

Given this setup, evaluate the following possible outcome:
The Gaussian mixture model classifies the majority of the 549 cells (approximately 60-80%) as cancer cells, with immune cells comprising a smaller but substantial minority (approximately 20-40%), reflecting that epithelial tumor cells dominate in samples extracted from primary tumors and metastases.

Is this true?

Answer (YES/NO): YES